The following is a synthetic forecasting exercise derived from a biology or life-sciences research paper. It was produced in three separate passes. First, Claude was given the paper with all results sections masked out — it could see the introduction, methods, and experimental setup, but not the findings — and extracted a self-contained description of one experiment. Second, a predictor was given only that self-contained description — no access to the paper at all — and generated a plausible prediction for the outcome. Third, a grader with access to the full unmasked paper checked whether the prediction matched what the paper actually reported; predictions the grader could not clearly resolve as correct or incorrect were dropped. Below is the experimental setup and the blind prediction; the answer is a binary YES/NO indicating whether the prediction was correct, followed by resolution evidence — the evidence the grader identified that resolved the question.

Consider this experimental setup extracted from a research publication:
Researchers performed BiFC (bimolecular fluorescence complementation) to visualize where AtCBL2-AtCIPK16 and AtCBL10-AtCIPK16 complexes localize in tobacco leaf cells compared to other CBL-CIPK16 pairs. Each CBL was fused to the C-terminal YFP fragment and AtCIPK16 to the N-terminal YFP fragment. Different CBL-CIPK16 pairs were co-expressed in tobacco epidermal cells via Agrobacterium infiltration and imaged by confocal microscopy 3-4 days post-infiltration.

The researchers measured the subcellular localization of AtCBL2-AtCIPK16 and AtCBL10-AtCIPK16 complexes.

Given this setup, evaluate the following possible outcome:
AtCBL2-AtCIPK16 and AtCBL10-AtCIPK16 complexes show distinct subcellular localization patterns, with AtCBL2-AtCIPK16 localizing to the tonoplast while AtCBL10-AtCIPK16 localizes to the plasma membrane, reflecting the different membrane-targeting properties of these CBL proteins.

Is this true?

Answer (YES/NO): NO